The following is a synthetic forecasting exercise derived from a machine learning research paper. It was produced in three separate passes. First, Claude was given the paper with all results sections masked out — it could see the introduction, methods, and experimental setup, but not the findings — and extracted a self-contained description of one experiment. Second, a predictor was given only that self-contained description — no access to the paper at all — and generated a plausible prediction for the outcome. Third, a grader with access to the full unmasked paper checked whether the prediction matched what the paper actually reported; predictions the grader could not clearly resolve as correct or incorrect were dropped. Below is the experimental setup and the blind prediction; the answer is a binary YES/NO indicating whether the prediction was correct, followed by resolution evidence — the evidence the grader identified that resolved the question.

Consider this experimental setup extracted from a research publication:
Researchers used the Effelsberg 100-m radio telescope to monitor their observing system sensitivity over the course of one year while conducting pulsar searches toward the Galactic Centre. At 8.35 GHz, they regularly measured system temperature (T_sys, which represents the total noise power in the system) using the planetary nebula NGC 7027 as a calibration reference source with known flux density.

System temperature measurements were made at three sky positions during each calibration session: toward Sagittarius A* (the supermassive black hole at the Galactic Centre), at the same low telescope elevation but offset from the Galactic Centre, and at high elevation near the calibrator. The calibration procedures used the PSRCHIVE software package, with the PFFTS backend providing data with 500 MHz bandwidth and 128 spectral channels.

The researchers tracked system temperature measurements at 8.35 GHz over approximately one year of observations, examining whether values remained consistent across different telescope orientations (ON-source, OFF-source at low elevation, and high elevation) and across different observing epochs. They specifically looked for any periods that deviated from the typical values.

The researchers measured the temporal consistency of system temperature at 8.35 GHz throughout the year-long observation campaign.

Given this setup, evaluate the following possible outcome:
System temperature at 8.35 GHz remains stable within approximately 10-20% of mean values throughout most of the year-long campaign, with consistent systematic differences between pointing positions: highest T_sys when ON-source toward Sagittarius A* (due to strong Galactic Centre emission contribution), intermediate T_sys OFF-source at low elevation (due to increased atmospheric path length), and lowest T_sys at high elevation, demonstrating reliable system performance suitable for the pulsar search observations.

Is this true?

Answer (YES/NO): YES